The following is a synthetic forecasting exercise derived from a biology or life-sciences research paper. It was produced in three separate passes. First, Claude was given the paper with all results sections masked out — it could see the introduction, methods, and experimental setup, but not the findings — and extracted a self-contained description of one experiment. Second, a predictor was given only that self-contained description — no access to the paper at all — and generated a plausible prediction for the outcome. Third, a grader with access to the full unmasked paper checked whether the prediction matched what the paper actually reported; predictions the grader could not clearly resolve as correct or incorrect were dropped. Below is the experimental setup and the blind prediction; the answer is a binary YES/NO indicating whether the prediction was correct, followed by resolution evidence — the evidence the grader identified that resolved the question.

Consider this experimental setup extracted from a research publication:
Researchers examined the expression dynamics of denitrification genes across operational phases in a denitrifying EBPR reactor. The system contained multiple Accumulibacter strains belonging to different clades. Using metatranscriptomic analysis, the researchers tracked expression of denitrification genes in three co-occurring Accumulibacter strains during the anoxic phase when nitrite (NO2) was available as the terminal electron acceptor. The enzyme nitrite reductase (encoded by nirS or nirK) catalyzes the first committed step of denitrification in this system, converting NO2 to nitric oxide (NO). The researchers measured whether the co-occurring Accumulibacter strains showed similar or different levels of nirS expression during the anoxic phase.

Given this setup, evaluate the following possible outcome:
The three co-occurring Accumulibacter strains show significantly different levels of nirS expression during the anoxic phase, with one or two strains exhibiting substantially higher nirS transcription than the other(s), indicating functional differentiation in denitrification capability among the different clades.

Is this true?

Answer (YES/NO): YES